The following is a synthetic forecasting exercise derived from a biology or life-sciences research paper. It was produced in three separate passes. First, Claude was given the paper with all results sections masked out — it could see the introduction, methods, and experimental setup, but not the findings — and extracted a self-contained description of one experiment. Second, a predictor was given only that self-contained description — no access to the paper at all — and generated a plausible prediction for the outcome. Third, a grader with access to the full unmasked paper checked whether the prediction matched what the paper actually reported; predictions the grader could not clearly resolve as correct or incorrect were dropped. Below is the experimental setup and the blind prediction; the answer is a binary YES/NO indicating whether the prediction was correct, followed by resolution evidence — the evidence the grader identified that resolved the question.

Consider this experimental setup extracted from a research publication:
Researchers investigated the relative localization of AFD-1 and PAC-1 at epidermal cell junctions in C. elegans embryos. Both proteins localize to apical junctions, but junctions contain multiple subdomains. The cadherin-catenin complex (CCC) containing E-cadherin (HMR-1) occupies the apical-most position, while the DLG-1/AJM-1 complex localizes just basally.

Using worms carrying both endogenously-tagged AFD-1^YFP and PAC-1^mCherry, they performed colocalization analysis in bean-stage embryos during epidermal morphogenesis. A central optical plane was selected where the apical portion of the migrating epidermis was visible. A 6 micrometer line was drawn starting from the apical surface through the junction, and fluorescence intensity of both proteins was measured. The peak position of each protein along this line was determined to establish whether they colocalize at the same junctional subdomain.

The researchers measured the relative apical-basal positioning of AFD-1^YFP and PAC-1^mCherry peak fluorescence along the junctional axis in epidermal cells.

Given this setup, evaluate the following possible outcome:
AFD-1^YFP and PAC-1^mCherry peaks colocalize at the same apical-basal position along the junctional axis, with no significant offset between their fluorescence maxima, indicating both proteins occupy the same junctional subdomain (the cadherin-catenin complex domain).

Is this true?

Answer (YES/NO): YES